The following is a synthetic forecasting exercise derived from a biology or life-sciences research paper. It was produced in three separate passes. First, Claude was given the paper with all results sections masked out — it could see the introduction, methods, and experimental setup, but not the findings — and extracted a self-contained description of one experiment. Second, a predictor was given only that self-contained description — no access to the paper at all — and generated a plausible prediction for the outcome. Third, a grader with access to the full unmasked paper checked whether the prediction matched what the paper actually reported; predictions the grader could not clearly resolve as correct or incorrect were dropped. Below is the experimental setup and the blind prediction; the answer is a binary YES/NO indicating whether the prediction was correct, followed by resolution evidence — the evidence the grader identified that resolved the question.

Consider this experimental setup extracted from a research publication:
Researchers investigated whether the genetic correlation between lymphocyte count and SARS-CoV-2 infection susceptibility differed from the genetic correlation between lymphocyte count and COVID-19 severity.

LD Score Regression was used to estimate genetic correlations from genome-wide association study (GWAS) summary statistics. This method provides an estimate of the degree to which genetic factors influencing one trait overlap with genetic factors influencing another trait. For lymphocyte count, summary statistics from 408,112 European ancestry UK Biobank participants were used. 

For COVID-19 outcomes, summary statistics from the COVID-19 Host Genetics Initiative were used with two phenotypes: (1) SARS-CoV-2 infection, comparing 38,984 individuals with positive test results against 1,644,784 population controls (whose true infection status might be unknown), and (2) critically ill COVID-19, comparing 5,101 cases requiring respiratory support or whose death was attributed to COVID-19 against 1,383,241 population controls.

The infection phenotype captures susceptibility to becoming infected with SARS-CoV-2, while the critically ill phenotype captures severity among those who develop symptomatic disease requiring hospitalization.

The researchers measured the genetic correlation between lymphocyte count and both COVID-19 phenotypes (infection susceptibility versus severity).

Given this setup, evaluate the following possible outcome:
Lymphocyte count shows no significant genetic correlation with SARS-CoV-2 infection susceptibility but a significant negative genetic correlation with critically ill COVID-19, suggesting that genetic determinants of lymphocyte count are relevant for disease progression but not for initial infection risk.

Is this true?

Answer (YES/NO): NO